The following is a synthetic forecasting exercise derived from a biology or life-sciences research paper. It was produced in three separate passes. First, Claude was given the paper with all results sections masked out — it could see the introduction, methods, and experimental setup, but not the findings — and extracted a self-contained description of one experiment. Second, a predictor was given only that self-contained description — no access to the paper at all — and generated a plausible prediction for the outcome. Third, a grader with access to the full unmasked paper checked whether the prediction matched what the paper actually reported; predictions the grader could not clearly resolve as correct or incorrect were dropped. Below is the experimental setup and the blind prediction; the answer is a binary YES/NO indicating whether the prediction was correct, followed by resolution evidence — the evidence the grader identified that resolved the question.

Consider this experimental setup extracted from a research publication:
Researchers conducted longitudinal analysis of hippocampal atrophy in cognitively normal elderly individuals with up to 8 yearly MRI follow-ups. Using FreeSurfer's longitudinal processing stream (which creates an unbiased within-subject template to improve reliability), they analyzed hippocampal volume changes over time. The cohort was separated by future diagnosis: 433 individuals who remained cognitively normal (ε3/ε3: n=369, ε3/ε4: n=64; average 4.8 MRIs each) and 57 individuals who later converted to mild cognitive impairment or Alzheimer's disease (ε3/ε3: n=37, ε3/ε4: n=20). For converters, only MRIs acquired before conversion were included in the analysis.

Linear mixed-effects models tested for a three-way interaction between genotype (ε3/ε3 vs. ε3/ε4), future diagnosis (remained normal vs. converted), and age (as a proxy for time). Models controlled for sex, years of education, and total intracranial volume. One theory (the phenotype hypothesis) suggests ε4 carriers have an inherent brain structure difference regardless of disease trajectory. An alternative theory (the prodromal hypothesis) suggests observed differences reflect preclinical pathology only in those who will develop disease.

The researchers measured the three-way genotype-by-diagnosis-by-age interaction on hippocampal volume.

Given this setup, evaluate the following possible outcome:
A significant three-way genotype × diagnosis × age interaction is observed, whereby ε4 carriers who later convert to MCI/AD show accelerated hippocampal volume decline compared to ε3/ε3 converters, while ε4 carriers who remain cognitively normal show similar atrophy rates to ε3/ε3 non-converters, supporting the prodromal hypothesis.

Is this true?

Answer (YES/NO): NO